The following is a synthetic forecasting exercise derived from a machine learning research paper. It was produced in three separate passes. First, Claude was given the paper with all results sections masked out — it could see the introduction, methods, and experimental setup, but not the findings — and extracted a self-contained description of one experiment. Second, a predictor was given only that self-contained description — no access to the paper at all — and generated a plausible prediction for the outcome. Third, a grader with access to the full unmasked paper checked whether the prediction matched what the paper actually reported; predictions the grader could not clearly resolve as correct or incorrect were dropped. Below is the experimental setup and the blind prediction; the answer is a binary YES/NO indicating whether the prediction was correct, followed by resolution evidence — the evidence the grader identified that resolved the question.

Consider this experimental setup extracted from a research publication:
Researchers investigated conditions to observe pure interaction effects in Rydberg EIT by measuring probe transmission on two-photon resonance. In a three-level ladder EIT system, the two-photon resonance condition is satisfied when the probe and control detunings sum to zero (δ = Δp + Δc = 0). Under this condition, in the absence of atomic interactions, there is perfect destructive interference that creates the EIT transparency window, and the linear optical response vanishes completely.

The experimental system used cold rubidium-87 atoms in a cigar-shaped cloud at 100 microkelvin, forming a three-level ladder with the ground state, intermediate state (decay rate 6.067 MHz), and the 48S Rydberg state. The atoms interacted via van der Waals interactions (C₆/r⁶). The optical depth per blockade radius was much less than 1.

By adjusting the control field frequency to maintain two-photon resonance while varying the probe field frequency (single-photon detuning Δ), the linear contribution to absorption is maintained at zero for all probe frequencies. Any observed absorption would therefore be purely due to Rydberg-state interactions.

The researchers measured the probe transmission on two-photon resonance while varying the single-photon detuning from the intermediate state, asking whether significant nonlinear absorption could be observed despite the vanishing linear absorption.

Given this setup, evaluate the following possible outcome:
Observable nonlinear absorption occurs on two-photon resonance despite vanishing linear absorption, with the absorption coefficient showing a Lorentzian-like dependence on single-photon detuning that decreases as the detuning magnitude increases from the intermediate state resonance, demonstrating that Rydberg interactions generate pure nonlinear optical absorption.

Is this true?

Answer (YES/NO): NO